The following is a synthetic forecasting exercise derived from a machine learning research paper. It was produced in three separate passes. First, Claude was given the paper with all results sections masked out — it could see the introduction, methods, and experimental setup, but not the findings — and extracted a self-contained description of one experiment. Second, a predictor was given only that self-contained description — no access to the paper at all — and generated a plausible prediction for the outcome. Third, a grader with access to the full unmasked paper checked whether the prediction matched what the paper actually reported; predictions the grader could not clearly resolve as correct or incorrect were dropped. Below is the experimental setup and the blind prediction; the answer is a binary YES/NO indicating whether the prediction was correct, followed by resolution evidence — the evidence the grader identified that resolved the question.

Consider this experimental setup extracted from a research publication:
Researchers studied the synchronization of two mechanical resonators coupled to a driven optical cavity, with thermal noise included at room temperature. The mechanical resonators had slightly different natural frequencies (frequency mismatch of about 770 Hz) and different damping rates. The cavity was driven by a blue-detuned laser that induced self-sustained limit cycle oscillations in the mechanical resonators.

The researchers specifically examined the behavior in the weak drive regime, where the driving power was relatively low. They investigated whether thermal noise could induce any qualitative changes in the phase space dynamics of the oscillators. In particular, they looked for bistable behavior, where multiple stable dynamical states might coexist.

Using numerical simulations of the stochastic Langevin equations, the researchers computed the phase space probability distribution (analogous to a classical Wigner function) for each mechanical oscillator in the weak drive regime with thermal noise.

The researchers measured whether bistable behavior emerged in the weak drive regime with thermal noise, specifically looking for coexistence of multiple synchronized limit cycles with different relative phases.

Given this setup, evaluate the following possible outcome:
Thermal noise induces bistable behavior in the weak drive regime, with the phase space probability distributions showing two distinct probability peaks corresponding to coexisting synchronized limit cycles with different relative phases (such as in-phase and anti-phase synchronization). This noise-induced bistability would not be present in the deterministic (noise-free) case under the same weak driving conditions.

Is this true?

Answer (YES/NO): YES